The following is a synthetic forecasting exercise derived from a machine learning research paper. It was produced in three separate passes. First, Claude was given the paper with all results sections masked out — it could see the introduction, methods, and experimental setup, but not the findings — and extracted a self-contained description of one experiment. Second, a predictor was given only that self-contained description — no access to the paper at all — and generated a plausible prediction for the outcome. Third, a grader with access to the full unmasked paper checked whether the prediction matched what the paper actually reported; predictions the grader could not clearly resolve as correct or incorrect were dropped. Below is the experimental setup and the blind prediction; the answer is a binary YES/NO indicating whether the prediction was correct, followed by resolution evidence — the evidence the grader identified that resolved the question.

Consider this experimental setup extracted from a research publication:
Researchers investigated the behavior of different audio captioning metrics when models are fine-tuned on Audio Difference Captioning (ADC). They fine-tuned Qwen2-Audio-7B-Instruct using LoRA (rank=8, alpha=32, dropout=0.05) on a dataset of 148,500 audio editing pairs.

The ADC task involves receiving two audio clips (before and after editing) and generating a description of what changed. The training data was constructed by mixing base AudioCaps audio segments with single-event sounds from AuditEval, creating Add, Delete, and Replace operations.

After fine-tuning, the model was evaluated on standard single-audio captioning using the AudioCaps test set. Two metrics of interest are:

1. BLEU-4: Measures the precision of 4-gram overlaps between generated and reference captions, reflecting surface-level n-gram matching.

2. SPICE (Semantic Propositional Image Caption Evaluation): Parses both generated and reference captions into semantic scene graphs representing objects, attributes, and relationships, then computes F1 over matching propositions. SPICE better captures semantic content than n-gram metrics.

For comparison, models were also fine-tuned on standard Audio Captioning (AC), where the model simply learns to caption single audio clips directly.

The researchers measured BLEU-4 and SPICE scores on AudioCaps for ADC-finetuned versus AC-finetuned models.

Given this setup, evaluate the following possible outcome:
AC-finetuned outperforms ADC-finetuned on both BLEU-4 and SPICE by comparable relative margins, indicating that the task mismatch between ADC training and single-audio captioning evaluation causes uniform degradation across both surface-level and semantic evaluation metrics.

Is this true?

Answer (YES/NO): NO